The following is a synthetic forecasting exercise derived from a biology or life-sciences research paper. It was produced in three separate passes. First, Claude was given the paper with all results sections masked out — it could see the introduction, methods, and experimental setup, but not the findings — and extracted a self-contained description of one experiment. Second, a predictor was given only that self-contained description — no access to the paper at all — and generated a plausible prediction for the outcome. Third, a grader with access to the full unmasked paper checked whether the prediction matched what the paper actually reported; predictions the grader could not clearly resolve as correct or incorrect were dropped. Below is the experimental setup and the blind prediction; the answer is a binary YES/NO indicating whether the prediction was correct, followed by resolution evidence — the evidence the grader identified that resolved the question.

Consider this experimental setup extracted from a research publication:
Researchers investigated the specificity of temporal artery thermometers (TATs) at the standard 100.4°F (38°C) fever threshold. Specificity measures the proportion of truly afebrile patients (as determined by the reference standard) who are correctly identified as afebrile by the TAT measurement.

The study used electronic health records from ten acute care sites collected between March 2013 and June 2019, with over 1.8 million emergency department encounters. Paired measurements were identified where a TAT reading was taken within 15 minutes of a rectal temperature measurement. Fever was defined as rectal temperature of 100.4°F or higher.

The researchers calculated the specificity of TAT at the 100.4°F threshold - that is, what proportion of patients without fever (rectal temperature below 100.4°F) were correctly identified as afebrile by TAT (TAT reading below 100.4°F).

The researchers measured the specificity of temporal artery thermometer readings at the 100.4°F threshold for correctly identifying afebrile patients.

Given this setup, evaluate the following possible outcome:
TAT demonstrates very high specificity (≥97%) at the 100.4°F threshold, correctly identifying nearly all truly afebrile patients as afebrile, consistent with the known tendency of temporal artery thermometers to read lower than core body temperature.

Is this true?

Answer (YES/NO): YES